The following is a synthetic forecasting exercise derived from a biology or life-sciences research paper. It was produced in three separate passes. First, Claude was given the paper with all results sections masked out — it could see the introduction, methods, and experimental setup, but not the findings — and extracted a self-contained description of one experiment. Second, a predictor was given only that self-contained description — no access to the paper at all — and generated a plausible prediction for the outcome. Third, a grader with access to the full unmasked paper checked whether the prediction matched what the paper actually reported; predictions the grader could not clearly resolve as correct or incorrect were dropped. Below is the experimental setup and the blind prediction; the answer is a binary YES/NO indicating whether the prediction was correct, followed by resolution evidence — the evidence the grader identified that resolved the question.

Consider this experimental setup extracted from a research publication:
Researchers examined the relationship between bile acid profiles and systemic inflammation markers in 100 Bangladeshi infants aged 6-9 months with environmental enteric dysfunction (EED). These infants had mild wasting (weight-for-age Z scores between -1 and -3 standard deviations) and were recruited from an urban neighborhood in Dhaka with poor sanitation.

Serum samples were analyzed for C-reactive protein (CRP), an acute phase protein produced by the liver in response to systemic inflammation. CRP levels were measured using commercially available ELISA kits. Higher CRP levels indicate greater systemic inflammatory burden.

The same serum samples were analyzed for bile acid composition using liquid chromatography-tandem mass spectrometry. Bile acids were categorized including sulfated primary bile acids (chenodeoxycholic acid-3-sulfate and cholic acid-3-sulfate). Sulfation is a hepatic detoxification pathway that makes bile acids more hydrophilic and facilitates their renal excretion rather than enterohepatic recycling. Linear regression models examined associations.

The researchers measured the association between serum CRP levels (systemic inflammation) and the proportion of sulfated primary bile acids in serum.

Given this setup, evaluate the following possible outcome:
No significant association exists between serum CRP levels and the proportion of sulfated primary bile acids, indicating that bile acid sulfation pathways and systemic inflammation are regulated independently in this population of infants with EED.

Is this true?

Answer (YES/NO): YES